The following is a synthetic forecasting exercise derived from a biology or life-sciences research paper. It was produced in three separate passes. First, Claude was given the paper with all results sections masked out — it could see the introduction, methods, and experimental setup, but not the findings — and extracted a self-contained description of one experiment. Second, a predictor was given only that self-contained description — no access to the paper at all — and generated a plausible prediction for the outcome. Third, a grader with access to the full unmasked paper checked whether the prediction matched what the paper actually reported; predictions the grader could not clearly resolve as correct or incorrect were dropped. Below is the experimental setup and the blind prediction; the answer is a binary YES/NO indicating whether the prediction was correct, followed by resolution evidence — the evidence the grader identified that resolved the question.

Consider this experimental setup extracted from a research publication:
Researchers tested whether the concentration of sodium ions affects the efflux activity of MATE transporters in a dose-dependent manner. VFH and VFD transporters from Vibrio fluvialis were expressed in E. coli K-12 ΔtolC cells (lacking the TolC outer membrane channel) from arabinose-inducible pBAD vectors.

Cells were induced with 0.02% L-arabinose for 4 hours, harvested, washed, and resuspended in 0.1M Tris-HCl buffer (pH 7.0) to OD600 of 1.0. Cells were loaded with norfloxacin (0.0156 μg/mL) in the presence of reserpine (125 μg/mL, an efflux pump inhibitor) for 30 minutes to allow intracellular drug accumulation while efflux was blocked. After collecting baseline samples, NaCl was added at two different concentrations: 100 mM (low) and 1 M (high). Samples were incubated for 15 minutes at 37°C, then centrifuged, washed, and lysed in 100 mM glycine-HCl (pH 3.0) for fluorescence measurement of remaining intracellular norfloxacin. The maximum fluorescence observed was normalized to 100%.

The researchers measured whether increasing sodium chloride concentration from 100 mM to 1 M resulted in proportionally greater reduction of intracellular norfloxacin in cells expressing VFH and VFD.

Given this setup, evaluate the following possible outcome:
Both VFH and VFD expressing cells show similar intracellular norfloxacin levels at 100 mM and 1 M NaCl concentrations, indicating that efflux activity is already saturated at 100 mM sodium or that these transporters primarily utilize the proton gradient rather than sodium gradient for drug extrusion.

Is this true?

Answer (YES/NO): NO